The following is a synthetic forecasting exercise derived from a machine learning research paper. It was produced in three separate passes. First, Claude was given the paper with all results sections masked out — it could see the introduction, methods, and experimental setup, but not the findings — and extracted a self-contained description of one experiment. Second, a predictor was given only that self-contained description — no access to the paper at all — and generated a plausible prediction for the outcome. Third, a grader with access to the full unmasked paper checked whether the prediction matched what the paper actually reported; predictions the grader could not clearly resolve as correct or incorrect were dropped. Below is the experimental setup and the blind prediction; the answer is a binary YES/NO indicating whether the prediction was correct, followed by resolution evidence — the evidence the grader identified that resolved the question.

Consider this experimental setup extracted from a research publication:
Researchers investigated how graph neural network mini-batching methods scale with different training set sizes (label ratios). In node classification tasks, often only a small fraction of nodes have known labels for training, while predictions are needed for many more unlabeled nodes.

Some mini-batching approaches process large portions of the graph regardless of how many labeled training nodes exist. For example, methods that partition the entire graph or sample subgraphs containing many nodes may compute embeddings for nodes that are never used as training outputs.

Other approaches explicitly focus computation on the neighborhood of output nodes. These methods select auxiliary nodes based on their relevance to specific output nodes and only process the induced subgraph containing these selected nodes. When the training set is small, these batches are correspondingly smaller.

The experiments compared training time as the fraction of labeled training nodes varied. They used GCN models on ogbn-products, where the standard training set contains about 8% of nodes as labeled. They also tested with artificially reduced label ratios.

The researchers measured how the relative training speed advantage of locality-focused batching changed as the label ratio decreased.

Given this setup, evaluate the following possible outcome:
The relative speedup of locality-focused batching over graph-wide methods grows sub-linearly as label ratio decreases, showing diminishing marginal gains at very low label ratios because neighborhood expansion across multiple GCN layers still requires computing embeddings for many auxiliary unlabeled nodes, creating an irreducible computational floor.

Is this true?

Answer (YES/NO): NO